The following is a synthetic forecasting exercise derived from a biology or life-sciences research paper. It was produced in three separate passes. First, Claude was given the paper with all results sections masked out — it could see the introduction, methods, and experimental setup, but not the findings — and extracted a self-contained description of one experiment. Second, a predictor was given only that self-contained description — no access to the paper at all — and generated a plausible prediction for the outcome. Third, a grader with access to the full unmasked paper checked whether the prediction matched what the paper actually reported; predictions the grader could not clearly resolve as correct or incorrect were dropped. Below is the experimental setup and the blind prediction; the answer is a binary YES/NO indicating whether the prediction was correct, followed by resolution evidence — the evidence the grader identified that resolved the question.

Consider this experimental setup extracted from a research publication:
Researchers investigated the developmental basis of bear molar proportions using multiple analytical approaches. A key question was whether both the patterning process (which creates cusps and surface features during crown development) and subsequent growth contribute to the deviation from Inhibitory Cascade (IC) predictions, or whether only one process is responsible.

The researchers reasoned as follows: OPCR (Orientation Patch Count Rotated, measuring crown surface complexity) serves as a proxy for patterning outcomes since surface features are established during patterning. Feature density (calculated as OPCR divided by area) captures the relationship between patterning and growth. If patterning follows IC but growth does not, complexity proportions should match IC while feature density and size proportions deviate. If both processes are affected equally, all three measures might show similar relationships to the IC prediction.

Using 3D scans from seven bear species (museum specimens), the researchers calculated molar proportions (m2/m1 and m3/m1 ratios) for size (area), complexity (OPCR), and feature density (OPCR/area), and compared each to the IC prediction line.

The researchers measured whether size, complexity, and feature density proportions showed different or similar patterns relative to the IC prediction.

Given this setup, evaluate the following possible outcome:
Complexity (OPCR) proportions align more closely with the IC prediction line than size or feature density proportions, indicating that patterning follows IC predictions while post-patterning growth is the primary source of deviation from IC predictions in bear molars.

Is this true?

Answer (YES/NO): NO